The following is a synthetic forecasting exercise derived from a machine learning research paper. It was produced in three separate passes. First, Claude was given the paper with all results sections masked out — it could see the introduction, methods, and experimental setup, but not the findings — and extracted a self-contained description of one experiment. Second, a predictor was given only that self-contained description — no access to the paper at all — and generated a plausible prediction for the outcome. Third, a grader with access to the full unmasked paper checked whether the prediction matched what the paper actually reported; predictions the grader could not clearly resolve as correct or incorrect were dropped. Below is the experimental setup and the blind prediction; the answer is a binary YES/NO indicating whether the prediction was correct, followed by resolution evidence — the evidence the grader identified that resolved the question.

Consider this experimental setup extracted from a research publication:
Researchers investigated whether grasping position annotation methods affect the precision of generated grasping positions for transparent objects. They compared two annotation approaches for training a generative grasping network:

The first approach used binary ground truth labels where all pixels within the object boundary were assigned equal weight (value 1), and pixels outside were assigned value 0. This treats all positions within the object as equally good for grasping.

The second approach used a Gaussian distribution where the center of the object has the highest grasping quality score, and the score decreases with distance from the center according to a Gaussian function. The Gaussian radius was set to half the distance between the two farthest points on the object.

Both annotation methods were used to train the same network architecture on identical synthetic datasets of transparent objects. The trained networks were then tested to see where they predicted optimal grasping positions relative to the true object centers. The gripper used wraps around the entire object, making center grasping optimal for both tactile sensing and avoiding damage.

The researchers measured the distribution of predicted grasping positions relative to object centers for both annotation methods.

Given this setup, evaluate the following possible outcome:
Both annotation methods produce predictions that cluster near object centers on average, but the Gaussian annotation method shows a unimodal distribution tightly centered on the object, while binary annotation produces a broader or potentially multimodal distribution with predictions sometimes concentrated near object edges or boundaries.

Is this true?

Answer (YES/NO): NO